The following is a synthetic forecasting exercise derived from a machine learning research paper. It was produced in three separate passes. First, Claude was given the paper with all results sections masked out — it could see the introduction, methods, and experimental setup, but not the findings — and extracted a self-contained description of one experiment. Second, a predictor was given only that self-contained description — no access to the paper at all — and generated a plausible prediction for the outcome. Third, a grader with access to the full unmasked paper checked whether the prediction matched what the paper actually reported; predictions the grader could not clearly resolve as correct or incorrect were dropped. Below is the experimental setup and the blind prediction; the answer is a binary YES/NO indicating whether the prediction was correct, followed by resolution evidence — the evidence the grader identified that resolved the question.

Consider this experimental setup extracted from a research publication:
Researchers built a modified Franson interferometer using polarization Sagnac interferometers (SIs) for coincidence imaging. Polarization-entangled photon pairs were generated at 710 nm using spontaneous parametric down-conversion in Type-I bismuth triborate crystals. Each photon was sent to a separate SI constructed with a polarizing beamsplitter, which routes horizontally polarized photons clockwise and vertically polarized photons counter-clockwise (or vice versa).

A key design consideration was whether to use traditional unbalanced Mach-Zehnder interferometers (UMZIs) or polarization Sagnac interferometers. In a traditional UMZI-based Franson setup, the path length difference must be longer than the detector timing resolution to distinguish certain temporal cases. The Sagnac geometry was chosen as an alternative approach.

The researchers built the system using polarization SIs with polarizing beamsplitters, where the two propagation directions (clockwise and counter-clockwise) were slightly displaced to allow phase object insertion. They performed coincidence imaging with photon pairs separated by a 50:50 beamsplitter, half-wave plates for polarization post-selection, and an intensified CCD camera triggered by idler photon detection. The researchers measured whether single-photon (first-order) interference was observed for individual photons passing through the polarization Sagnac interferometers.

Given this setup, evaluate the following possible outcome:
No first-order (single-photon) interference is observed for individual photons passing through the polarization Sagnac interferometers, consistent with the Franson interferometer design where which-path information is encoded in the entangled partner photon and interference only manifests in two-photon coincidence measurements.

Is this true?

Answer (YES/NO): YES